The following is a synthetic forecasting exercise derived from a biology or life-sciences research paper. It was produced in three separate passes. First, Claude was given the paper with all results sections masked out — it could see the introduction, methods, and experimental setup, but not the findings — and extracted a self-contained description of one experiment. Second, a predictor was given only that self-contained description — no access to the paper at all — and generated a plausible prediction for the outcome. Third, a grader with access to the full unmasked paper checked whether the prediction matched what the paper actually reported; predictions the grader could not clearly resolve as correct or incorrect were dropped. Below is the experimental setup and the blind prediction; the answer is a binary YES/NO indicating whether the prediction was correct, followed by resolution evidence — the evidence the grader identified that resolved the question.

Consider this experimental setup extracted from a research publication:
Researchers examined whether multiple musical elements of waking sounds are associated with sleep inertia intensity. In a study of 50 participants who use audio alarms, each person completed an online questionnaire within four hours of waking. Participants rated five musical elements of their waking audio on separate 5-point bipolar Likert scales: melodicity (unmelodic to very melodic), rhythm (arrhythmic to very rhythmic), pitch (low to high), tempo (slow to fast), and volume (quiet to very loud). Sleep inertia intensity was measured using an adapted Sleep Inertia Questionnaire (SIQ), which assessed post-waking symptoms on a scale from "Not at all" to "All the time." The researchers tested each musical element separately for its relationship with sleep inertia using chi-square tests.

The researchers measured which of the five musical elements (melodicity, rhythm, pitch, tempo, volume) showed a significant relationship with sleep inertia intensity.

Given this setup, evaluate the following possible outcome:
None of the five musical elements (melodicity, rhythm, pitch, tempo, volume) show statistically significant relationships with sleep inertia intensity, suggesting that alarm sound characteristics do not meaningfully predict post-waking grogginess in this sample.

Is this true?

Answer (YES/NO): NO